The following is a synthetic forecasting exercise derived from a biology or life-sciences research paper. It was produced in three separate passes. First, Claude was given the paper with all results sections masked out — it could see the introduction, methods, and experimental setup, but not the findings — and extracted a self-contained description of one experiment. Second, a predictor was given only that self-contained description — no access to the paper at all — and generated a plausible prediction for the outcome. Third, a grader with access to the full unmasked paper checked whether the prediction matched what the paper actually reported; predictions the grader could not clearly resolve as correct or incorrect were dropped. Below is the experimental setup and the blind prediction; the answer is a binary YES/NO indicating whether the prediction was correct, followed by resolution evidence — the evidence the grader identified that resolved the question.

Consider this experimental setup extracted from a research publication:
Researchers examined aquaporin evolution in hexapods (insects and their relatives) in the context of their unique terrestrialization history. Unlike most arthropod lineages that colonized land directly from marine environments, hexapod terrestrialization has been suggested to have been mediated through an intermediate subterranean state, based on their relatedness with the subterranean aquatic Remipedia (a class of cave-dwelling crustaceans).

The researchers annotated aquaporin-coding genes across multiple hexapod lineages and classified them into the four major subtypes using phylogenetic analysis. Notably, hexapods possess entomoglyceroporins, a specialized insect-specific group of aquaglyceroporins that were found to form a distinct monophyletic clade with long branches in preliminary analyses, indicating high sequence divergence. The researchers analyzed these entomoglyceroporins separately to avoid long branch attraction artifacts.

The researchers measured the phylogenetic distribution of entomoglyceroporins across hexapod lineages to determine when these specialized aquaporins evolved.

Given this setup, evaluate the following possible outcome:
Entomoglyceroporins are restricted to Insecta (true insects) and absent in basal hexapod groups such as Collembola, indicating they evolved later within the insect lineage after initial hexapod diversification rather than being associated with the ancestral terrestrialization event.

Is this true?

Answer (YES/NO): YES